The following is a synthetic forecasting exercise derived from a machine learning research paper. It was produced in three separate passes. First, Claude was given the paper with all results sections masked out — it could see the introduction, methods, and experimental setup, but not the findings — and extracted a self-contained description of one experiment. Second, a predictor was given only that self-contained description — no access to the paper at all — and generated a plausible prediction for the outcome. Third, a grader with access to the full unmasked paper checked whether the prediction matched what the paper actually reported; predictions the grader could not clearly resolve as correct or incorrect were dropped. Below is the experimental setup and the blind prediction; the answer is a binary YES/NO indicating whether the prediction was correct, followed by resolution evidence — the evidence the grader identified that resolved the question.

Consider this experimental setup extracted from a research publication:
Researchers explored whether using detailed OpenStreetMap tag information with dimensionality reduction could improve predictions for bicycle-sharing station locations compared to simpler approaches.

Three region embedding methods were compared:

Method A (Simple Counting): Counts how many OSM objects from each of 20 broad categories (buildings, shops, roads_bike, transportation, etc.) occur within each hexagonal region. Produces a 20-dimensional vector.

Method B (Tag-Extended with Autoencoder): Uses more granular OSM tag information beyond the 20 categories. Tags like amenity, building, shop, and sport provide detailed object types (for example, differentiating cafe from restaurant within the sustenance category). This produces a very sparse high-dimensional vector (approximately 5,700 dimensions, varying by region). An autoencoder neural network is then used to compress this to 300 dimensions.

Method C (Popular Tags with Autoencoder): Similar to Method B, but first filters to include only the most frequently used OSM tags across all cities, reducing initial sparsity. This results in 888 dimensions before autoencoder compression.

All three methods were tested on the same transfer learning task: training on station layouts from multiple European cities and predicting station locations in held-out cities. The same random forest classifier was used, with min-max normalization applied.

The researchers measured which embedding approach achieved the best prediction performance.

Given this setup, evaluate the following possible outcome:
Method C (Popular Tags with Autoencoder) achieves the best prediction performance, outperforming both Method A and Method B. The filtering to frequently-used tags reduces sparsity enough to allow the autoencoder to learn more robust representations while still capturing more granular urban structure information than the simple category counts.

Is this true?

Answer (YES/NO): NO